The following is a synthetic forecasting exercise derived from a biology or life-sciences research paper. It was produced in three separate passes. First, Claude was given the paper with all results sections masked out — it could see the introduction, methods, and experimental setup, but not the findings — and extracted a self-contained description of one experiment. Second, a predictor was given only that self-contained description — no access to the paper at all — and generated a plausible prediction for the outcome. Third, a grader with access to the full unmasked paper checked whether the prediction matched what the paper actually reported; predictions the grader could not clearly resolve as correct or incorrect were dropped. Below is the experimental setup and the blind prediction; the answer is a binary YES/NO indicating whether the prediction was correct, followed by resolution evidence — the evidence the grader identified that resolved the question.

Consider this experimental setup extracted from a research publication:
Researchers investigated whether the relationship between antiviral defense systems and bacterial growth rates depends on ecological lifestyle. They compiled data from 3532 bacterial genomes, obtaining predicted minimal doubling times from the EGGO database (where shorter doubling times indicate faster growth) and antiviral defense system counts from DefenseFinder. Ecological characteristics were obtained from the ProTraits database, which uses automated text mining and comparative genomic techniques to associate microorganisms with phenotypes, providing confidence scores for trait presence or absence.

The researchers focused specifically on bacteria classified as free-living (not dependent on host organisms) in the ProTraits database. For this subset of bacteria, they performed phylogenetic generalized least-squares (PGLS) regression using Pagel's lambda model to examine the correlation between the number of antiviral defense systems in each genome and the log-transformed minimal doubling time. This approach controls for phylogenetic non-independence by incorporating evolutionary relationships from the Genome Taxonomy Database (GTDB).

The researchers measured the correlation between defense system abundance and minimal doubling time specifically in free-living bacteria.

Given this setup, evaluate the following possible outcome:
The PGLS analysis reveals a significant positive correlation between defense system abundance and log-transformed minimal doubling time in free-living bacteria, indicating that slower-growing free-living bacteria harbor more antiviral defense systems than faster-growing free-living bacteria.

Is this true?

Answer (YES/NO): YES